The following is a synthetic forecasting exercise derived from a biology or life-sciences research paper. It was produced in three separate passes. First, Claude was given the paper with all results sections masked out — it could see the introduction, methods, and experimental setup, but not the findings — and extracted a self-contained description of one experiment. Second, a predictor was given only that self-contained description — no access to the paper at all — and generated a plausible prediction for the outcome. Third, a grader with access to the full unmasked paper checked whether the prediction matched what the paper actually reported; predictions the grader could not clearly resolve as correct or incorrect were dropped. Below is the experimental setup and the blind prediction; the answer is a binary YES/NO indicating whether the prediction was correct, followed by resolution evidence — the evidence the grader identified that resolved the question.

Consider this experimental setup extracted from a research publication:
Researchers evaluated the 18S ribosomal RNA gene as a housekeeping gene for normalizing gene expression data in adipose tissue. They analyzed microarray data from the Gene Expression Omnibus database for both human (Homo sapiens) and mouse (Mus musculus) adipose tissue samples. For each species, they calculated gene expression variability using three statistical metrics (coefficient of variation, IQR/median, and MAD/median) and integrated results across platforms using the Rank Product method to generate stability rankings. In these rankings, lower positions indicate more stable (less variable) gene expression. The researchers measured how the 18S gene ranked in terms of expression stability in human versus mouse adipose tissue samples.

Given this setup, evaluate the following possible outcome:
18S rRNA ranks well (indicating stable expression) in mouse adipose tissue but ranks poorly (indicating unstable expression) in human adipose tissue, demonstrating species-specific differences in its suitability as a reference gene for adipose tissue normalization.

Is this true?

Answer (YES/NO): YES